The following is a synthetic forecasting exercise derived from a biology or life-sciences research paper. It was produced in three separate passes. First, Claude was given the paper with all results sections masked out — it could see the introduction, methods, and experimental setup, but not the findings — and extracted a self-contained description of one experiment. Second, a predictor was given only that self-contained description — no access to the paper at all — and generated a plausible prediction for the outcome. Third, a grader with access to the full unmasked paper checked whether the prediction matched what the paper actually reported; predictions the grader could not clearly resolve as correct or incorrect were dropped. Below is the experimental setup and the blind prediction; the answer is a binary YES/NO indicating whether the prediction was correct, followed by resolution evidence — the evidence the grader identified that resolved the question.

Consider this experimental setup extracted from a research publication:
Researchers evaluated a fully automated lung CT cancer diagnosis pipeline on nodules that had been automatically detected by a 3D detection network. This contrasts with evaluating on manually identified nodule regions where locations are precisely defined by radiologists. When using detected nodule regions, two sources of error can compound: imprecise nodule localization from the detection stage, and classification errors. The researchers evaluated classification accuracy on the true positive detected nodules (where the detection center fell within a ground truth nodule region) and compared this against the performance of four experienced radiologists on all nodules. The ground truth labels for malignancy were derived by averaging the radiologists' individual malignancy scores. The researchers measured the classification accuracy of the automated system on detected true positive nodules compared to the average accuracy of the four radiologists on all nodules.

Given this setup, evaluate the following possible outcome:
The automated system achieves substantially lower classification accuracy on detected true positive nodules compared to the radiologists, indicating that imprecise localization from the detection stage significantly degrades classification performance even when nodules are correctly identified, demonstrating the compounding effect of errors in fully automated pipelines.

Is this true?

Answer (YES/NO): NO